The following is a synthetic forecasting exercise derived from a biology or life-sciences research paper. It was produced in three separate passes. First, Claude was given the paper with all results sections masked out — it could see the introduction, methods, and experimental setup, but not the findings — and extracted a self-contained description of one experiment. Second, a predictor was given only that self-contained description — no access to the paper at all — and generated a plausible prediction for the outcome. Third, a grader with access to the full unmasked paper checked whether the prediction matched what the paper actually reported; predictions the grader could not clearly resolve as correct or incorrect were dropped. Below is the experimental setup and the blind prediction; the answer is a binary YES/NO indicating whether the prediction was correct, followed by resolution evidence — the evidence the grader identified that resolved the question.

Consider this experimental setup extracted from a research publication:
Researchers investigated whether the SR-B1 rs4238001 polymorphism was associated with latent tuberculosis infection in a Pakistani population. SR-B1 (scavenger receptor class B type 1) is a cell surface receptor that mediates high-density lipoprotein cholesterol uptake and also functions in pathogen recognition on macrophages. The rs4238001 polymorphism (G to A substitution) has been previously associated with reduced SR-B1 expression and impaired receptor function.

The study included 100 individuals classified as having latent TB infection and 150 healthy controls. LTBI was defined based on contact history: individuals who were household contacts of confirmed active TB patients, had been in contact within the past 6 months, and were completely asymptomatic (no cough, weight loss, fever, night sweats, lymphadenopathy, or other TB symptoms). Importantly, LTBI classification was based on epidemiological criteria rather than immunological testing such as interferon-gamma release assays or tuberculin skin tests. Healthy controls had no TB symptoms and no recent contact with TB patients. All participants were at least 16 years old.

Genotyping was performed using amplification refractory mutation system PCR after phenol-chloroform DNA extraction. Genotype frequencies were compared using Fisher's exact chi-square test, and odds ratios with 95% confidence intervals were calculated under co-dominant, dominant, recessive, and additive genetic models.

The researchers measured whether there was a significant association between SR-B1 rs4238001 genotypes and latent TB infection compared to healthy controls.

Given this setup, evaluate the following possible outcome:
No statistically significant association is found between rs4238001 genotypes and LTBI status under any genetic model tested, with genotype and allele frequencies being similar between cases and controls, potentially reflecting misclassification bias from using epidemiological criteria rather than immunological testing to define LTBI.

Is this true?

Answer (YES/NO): NO